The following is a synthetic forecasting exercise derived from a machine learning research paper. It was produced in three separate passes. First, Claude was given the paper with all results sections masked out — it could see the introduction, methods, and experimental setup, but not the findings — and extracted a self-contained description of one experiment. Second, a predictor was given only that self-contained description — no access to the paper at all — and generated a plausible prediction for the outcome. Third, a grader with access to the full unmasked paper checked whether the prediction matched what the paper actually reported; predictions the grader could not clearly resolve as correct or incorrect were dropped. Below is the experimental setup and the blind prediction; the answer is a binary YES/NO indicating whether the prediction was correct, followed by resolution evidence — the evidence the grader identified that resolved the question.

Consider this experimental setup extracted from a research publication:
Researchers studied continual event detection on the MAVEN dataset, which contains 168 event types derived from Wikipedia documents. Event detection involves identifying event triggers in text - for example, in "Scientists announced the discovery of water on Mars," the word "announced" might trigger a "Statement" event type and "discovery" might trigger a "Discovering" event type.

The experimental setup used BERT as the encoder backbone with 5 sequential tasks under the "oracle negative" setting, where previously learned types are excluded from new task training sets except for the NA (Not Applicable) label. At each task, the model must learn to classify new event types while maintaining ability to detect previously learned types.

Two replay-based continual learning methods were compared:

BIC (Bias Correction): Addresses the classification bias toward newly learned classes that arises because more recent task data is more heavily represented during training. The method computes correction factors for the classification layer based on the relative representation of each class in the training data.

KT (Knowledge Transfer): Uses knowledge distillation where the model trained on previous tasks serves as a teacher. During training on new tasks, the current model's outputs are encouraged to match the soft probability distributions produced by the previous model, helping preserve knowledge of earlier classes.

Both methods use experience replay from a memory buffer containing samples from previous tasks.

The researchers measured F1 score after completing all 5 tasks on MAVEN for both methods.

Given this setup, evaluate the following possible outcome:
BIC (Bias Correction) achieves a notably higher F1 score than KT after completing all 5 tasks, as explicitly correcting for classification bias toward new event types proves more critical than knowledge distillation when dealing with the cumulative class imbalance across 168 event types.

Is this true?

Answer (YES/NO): NO